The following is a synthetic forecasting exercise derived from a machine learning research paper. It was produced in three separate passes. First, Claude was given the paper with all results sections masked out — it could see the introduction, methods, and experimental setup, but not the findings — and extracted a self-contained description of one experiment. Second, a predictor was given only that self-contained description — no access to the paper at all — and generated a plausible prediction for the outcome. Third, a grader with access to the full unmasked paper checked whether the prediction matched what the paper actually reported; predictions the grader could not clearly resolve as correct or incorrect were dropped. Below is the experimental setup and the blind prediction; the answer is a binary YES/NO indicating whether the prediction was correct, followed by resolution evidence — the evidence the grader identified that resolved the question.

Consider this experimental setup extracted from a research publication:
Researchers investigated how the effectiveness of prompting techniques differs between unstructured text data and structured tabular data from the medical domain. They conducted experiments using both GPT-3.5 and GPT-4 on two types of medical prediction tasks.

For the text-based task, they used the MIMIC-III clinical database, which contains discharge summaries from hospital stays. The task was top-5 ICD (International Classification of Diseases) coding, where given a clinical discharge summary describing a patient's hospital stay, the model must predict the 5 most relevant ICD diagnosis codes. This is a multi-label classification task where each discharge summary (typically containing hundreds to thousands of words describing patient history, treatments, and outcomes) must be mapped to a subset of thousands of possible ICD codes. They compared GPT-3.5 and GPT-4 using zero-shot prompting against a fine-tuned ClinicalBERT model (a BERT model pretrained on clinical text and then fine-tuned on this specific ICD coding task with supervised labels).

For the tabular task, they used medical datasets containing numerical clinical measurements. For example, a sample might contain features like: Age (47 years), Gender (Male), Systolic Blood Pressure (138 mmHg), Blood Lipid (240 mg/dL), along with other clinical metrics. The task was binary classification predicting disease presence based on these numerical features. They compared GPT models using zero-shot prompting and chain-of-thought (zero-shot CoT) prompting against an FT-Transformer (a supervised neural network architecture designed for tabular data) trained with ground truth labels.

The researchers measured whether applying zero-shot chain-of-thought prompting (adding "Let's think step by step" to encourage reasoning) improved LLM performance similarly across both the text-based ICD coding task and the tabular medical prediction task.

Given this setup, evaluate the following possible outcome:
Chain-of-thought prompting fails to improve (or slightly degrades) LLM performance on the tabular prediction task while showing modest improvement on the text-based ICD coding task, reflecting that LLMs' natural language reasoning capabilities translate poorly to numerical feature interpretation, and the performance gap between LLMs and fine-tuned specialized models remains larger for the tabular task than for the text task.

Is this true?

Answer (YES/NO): YES